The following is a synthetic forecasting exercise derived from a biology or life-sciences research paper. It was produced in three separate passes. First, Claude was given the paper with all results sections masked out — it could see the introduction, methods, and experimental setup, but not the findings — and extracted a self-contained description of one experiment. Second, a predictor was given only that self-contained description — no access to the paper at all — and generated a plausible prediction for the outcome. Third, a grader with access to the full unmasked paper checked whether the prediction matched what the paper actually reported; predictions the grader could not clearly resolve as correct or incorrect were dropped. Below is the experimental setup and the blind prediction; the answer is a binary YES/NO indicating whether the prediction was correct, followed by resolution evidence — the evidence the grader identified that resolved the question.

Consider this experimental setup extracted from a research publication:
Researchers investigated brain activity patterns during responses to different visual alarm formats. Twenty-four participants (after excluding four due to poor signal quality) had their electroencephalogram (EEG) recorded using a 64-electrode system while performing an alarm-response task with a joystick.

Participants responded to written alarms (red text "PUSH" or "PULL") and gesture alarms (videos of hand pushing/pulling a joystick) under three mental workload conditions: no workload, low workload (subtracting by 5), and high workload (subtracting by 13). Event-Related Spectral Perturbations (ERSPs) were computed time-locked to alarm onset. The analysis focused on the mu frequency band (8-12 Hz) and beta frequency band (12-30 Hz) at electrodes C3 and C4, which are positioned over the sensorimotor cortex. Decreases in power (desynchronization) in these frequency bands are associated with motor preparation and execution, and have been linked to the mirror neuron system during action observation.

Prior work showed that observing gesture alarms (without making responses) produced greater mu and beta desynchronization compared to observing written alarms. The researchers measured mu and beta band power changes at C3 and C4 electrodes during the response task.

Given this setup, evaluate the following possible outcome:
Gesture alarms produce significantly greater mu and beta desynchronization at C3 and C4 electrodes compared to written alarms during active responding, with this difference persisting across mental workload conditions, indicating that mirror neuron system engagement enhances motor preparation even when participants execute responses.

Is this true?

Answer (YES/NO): NO